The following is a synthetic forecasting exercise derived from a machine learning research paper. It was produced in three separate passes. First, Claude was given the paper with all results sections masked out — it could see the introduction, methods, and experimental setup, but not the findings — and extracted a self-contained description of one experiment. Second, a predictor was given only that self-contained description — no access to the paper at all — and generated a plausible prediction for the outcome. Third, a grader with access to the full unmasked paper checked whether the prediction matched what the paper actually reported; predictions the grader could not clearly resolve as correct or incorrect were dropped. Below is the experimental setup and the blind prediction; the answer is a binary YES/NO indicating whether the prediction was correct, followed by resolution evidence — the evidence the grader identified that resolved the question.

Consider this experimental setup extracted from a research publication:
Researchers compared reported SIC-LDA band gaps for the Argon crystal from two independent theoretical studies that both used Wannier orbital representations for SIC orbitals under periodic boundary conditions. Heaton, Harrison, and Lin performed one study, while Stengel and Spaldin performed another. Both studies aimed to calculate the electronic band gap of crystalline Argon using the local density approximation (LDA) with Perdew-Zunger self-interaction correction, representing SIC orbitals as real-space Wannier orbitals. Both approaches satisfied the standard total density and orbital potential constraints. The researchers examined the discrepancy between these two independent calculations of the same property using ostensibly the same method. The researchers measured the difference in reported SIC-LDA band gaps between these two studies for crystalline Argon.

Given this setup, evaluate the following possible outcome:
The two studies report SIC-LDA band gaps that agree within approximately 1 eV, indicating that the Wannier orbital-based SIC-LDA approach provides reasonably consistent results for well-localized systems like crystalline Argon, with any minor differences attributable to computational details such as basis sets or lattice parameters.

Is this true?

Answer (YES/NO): NO